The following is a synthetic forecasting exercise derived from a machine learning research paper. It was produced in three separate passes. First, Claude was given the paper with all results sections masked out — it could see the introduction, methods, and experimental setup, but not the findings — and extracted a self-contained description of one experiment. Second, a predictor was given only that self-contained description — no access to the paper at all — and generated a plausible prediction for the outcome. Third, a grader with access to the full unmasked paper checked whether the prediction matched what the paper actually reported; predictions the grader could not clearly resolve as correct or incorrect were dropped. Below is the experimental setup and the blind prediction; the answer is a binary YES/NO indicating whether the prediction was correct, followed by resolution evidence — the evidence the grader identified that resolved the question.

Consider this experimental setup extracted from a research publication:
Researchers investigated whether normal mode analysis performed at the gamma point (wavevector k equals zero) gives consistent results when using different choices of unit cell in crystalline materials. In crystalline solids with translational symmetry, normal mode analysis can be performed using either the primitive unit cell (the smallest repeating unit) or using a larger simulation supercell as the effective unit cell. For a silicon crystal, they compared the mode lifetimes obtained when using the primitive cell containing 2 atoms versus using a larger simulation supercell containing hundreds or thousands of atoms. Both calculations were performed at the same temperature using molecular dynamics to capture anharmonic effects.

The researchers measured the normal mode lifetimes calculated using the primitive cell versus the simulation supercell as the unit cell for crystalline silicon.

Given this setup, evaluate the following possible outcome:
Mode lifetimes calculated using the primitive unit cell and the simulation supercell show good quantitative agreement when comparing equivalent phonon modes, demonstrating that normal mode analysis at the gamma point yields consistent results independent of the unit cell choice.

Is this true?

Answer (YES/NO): YES